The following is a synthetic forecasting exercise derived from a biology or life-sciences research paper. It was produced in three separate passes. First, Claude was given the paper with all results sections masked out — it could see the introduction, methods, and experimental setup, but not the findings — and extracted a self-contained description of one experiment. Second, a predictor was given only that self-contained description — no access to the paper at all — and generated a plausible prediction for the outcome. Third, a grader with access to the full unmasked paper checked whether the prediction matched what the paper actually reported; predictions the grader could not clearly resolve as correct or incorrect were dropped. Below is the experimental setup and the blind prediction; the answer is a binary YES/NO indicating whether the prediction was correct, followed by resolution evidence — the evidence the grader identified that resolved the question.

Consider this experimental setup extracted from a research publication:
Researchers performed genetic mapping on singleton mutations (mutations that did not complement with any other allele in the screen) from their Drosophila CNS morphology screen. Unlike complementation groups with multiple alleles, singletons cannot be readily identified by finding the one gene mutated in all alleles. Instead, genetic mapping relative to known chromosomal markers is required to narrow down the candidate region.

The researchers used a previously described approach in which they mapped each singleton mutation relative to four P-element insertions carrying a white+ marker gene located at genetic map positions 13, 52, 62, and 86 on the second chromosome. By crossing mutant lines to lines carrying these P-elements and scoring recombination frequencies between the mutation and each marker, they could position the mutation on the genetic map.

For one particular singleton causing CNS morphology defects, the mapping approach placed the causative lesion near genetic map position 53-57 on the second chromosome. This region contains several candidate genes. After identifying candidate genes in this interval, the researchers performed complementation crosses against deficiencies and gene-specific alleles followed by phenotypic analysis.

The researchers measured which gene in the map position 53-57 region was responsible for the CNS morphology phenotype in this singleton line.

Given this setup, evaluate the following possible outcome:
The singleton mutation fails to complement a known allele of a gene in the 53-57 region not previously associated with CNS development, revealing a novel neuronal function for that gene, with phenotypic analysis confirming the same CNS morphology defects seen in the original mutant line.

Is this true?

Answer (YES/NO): NO